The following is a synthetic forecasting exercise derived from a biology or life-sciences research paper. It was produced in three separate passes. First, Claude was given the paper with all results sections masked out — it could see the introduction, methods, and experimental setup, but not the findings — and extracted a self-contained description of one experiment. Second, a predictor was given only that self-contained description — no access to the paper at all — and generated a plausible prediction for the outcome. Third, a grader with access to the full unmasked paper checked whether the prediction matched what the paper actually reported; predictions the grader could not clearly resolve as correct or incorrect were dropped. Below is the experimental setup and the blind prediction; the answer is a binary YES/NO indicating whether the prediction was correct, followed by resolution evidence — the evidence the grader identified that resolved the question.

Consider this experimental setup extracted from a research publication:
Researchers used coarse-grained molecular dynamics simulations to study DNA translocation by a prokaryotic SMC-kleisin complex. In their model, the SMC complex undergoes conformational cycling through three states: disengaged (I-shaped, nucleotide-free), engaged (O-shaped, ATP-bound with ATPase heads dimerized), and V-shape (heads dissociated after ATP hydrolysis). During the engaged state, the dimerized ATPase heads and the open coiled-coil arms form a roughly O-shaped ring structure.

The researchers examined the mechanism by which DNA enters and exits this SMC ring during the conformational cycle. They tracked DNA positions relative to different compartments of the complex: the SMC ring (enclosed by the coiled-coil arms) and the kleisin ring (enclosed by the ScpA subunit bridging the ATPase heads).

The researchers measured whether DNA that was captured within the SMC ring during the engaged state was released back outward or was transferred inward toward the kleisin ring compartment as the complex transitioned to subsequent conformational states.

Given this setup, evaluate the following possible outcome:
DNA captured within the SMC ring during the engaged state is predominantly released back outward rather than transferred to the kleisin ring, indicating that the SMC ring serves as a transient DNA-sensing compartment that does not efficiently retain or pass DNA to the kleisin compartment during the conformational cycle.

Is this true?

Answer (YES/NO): NO